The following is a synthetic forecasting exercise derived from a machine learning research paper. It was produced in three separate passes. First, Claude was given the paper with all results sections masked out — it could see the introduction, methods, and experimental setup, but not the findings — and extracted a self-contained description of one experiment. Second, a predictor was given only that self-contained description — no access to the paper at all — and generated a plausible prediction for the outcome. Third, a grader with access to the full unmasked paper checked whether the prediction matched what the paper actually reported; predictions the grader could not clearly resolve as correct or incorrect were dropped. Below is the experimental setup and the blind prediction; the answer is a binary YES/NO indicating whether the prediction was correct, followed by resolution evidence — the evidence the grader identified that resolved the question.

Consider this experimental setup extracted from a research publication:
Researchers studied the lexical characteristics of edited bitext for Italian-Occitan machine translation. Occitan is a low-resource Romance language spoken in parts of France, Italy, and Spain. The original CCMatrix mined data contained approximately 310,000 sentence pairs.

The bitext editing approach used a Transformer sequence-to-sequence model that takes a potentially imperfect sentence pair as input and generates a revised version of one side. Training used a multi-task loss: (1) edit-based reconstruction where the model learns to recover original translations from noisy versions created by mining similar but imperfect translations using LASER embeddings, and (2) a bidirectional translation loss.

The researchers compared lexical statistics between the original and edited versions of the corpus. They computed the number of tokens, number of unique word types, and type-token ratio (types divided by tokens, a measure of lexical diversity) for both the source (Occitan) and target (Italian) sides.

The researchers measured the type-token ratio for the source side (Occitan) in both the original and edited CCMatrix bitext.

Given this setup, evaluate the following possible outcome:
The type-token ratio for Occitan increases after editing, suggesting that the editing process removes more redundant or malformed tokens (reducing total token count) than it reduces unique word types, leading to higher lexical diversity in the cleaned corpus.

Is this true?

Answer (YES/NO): NO